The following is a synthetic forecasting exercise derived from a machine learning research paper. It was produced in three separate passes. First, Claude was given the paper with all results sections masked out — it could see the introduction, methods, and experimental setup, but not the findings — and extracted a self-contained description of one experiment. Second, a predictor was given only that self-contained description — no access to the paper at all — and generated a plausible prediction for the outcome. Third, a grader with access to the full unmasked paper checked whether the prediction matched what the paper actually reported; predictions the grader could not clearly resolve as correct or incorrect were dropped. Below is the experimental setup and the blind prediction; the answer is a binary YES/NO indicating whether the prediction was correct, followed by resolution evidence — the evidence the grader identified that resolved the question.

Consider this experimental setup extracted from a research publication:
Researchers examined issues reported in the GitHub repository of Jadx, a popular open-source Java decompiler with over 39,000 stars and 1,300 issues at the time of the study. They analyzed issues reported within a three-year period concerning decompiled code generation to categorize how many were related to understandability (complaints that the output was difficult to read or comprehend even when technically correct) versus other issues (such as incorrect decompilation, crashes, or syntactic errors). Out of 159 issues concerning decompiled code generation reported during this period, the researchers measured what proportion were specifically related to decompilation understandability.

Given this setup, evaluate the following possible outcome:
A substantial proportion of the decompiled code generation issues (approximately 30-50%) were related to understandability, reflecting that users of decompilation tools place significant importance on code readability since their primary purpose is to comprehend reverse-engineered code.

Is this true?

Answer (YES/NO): NO